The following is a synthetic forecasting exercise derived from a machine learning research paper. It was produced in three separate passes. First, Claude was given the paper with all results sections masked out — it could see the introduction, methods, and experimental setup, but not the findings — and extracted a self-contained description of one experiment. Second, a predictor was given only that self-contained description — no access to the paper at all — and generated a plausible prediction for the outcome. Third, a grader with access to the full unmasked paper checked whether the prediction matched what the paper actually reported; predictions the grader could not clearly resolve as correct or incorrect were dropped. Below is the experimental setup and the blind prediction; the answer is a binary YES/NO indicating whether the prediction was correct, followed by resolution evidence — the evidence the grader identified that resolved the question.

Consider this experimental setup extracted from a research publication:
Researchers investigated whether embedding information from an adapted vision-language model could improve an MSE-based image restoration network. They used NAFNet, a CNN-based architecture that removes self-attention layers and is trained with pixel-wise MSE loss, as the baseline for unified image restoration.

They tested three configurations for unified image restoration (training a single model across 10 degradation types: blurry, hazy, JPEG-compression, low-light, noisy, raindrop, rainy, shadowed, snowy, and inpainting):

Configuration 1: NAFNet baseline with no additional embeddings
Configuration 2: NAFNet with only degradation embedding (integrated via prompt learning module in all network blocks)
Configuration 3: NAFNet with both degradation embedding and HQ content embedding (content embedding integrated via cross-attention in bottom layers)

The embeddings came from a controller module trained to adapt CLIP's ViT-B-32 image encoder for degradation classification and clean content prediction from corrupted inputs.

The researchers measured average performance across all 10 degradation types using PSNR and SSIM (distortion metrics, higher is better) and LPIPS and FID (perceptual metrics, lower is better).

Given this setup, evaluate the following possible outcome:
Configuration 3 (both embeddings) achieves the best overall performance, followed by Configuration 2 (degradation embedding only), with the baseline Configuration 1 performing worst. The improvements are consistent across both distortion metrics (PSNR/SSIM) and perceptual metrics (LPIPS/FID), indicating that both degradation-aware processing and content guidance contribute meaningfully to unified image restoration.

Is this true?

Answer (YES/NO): YES